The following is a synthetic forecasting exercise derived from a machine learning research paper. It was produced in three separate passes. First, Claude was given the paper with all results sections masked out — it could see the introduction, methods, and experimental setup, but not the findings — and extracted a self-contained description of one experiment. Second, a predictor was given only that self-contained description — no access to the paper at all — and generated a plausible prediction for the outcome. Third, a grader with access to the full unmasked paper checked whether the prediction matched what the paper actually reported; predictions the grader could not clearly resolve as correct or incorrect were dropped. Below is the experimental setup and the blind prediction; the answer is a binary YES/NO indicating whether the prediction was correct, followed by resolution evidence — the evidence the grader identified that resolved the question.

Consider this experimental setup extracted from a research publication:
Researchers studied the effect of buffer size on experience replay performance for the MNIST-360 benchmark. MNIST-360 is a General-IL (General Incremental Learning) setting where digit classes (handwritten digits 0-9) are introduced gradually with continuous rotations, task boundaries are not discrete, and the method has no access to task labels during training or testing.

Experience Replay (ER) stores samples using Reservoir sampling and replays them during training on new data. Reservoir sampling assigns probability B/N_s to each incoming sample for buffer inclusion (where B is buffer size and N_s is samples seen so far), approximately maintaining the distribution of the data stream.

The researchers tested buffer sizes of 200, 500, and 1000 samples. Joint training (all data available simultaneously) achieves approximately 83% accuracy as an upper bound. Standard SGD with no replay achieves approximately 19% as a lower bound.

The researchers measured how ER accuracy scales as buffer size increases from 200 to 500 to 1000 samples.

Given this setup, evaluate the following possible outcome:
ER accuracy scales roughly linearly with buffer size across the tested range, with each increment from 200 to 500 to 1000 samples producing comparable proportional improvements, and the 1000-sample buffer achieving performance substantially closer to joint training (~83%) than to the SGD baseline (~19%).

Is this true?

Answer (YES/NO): NO